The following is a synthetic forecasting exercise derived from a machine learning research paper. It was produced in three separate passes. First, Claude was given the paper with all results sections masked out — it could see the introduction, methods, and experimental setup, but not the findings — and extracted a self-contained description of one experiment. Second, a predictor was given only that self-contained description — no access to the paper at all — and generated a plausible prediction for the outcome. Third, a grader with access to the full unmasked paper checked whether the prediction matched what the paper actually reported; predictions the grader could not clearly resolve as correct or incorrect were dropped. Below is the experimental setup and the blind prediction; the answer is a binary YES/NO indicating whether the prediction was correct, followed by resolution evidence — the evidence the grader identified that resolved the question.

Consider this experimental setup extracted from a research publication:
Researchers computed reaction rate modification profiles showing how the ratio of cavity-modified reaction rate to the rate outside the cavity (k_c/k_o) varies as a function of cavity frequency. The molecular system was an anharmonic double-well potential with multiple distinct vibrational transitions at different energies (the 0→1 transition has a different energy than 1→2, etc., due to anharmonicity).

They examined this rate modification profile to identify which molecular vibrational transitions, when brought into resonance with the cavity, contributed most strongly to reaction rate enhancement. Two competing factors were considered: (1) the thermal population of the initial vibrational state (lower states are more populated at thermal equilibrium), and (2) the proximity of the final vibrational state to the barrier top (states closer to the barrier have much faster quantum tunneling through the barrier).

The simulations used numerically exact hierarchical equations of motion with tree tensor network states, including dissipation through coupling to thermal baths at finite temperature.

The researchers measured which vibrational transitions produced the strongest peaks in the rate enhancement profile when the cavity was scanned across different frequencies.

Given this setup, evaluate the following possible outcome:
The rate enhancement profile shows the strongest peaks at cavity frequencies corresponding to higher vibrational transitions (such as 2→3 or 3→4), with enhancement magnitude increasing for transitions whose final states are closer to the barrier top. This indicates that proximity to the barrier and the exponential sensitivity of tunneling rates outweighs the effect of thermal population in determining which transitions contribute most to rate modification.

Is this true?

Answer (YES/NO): YES